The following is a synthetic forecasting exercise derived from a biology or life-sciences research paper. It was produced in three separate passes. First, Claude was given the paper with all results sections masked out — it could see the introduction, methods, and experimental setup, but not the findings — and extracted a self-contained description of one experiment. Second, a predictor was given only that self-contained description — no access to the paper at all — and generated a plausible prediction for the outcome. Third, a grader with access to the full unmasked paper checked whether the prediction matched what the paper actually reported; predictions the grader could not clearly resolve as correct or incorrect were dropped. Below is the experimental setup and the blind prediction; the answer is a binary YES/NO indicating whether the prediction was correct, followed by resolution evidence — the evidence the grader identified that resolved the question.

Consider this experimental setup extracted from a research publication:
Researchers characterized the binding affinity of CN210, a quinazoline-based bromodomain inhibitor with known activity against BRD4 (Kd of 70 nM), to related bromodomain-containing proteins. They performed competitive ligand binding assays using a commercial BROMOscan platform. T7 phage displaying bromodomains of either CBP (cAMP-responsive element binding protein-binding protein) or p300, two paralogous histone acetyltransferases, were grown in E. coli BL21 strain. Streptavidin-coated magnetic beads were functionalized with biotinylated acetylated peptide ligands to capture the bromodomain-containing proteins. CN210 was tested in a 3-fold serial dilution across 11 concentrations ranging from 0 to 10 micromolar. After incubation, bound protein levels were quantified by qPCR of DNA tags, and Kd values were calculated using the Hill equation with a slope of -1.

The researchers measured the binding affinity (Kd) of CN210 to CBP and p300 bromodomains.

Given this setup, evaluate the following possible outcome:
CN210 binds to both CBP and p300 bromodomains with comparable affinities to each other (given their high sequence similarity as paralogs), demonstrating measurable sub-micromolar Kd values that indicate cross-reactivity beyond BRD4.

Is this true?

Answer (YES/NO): YES